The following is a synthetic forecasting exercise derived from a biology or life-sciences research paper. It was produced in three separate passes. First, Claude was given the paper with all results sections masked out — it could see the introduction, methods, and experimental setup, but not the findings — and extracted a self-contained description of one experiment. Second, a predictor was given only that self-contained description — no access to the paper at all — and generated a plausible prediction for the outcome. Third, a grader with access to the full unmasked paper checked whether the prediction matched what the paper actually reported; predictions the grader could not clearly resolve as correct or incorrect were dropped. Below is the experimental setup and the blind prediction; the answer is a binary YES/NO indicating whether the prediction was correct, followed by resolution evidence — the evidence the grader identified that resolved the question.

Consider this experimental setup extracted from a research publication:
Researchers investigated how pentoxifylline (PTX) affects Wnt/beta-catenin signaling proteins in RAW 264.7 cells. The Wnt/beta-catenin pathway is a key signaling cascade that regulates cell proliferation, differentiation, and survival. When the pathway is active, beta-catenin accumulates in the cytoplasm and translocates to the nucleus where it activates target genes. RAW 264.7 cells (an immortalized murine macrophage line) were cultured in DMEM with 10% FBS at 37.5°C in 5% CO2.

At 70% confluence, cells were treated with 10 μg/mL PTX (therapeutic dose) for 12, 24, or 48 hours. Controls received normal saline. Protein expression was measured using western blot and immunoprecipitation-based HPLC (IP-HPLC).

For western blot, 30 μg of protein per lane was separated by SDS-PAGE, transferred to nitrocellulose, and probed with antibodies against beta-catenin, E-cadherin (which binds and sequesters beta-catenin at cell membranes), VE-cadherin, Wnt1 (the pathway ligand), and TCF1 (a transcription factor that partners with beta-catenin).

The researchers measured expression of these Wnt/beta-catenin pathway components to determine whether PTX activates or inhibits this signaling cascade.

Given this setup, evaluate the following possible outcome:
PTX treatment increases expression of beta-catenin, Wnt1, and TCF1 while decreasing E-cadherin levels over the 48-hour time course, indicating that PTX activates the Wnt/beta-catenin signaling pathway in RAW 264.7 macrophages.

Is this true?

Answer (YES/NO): NO